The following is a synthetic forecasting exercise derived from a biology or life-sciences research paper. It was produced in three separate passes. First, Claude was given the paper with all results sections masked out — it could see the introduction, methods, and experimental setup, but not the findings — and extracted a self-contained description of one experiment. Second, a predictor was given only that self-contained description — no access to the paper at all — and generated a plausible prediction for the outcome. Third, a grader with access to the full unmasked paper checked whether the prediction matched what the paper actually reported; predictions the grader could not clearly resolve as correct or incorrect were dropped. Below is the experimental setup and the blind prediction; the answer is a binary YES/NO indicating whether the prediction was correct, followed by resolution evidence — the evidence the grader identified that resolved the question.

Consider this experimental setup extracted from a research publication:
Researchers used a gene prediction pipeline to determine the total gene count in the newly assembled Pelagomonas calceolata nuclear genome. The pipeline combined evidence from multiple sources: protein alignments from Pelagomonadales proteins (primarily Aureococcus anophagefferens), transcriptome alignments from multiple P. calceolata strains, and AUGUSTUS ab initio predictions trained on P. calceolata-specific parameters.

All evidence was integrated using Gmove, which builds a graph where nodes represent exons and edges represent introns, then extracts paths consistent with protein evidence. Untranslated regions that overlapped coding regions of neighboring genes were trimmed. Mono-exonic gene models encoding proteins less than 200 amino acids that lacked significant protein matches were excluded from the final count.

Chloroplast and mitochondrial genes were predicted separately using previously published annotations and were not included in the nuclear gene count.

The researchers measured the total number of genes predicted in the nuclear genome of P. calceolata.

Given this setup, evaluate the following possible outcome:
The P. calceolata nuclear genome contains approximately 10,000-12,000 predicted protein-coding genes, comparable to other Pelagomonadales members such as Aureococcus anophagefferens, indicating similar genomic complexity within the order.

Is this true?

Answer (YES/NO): NO